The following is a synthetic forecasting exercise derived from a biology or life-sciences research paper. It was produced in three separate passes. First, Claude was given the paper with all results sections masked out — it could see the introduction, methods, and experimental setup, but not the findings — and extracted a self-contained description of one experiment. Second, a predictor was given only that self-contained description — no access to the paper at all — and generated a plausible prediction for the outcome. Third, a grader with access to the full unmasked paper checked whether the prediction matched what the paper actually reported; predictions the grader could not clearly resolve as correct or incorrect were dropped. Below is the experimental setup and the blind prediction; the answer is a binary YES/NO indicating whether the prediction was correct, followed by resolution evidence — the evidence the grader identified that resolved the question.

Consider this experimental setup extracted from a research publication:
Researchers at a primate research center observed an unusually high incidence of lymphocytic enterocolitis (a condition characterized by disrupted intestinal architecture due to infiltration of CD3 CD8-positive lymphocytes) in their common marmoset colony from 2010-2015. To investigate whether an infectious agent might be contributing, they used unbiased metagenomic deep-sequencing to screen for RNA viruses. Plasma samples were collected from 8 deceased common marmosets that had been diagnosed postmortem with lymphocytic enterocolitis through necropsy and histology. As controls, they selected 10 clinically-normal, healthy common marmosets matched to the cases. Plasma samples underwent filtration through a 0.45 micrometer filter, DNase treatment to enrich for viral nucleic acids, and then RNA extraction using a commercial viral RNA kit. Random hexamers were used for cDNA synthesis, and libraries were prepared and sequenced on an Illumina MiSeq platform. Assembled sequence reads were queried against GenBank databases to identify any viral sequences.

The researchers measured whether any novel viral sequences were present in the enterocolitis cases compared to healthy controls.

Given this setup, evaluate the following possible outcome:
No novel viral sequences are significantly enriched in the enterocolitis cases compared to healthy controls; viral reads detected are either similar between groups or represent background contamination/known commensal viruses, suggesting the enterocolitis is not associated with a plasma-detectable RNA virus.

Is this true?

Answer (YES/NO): NO